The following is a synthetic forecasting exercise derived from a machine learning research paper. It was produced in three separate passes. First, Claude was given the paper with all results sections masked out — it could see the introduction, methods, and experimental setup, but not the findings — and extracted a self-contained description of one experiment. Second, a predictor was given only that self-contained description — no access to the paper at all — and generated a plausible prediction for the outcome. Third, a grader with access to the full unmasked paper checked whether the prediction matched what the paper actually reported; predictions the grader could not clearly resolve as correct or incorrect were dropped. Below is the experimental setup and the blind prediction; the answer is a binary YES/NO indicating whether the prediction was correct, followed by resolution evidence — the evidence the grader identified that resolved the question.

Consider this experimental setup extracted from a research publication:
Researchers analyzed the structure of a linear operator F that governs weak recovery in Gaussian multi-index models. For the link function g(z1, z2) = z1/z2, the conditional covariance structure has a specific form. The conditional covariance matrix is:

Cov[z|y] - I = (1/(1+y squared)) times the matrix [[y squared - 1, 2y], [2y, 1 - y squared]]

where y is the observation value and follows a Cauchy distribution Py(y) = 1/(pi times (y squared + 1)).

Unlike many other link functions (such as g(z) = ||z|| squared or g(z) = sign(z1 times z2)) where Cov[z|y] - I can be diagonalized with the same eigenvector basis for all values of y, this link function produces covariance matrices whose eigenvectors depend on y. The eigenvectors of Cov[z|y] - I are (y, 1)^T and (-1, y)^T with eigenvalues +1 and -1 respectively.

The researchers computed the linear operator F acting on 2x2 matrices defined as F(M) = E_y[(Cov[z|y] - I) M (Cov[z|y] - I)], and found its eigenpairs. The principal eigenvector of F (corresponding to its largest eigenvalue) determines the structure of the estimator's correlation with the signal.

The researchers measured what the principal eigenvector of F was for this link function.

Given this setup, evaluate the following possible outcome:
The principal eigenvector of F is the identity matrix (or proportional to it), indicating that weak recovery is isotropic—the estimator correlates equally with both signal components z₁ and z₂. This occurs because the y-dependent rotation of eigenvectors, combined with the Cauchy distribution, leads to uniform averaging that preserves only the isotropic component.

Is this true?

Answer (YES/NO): YES